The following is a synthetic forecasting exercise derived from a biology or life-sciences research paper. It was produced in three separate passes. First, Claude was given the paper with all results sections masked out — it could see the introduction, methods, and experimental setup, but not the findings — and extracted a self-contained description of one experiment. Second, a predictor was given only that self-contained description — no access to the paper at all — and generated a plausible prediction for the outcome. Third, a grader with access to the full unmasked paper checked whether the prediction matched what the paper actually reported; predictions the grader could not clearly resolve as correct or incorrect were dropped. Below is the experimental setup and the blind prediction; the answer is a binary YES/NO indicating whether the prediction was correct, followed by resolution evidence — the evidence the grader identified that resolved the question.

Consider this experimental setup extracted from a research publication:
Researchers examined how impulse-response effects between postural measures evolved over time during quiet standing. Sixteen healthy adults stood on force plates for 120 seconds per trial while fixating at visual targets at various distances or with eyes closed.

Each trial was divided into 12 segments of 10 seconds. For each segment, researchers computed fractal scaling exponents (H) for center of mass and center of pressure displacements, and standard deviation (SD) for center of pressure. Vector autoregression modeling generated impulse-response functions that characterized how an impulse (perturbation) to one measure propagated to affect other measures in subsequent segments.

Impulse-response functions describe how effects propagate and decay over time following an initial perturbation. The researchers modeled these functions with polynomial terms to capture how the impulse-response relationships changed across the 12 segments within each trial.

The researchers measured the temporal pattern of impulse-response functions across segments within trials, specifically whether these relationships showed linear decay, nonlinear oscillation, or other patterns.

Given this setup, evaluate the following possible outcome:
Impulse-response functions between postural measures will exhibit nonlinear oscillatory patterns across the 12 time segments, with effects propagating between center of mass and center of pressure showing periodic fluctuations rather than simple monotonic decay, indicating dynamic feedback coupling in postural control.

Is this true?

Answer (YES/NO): NO